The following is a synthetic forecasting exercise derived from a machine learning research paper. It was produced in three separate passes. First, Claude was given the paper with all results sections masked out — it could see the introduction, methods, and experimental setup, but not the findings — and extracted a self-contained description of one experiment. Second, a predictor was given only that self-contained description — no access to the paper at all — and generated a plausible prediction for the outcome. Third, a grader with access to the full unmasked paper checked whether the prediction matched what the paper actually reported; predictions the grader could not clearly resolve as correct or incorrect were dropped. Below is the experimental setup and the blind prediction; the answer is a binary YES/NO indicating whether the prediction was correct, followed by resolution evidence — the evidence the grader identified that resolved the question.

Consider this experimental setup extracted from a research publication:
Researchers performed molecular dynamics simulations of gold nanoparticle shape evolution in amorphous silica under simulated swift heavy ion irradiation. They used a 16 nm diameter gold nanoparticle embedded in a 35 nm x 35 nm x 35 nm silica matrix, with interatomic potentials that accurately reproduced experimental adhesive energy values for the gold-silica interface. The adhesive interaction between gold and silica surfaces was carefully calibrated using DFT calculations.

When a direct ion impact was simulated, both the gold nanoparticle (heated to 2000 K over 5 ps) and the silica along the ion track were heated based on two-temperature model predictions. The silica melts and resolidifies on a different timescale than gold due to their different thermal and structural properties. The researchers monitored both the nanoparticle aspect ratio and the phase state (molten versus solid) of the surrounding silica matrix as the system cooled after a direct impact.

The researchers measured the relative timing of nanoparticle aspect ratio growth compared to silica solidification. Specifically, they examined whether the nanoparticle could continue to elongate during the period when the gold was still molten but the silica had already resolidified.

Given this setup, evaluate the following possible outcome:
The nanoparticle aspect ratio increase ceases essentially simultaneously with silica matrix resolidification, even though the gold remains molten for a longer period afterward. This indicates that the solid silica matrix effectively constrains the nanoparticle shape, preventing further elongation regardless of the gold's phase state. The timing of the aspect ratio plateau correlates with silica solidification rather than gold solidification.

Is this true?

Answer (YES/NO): NO